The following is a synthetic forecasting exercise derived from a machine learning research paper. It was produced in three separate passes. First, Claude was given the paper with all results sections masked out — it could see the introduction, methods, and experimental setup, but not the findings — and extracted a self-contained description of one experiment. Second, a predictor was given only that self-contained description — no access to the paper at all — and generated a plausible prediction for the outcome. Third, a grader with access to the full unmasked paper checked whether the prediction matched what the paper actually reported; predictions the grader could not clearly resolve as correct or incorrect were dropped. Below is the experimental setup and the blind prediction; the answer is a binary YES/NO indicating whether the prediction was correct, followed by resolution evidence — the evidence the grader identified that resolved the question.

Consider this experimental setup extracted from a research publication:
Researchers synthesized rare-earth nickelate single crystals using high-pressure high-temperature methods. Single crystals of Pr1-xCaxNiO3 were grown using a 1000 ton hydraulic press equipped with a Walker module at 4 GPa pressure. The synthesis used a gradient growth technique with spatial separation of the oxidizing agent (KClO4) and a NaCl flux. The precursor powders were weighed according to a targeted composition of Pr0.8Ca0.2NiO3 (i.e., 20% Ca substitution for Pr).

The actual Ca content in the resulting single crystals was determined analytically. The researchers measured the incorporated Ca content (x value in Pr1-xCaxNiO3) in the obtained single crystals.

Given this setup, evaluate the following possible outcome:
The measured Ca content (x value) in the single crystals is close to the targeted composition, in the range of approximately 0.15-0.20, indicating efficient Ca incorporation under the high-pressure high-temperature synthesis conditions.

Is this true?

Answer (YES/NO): NO